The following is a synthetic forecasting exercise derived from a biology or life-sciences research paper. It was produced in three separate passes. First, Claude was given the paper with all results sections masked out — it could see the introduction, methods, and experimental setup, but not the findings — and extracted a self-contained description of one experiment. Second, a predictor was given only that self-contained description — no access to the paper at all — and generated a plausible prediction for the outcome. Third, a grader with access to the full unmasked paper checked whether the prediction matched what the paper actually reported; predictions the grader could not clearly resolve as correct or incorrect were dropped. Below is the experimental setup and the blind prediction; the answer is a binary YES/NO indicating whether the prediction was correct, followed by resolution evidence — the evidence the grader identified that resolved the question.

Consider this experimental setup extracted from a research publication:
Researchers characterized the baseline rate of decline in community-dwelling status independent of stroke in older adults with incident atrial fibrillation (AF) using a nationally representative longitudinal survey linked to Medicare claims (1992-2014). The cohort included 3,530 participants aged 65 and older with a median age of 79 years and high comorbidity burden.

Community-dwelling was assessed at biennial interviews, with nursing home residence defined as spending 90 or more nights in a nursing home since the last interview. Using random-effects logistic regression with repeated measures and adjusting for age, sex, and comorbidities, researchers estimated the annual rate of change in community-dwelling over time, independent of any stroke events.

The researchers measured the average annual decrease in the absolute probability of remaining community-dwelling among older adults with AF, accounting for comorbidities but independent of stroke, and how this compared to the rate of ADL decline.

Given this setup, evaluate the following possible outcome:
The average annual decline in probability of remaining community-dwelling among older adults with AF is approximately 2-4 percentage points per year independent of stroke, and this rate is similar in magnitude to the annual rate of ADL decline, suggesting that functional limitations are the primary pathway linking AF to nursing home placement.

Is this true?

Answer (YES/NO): NO